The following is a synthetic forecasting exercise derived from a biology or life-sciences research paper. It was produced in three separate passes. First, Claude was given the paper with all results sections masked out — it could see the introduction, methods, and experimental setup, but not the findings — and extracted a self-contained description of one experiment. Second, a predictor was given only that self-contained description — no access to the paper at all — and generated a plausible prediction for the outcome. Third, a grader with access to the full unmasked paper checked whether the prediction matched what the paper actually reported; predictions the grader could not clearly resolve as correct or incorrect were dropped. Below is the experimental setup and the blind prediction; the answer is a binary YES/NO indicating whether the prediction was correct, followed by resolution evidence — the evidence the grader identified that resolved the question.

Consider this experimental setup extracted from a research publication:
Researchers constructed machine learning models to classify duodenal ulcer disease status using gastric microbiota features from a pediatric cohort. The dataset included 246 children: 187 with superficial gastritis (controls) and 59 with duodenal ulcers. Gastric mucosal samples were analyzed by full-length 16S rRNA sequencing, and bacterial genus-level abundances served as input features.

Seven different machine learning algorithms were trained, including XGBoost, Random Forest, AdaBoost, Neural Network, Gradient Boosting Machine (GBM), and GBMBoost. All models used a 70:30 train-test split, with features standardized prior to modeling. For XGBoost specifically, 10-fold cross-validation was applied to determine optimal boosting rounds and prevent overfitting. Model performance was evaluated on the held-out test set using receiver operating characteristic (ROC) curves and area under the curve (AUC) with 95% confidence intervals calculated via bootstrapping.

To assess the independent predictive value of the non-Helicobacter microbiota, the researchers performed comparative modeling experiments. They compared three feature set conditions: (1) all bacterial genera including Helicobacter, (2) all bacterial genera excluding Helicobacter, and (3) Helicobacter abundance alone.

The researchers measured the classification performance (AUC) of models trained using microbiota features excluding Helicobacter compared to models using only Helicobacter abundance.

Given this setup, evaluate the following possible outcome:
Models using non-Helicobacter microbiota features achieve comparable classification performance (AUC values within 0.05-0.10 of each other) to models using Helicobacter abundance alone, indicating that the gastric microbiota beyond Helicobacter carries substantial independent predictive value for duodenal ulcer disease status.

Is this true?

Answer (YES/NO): NO